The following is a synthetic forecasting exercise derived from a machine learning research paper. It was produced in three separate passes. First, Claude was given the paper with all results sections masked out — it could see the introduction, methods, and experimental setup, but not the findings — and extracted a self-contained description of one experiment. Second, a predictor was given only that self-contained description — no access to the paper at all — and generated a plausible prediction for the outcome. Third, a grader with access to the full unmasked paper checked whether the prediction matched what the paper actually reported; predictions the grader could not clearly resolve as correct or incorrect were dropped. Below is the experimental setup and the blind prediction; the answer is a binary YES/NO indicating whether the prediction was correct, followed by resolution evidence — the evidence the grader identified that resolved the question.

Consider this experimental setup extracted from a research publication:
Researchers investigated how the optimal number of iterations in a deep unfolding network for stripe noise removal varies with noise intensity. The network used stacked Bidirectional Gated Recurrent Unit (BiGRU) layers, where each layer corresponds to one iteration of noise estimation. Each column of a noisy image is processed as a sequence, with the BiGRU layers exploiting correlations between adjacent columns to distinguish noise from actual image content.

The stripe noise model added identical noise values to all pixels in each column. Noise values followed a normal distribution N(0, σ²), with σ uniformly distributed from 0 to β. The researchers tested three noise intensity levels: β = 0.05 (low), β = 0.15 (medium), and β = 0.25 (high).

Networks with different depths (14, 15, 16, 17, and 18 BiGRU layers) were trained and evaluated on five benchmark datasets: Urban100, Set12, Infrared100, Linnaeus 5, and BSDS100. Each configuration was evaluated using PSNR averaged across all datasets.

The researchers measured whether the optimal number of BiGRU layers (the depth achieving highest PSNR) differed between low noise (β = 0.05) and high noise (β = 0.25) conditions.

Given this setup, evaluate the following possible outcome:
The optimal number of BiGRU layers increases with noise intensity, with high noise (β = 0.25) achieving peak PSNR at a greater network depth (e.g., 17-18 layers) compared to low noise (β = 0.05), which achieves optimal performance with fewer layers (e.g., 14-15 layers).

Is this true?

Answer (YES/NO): NO